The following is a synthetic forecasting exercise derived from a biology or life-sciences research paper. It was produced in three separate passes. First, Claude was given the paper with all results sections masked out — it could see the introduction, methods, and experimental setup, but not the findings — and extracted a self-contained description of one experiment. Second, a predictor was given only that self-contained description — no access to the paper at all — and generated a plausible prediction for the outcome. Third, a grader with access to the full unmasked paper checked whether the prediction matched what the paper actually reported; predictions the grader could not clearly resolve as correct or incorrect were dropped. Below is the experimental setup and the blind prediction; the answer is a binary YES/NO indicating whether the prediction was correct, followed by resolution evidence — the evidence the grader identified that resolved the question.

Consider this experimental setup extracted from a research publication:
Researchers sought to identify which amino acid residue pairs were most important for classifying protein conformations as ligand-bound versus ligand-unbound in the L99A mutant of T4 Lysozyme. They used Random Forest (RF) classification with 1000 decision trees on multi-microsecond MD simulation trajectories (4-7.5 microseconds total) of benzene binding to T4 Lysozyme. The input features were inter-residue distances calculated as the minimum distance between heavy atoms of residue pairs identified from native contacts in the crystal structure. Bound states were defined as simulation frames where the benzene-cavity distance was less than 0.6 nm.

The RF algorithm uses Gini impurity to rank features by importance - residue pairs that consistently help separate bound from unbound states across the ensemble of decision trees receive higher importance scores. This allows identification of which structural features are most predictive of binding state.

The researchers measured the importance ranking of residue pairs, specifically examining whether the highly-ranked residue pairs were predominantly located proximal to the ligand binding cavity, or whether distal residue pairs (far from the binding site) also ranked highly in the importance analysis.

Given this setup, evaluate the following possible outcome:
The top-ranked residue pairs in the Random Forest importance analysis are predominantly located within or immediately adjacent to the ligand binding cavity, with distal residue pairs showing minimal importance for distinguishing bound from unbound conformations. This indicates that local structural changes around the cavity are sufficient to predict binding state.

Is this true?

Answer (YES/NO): NO